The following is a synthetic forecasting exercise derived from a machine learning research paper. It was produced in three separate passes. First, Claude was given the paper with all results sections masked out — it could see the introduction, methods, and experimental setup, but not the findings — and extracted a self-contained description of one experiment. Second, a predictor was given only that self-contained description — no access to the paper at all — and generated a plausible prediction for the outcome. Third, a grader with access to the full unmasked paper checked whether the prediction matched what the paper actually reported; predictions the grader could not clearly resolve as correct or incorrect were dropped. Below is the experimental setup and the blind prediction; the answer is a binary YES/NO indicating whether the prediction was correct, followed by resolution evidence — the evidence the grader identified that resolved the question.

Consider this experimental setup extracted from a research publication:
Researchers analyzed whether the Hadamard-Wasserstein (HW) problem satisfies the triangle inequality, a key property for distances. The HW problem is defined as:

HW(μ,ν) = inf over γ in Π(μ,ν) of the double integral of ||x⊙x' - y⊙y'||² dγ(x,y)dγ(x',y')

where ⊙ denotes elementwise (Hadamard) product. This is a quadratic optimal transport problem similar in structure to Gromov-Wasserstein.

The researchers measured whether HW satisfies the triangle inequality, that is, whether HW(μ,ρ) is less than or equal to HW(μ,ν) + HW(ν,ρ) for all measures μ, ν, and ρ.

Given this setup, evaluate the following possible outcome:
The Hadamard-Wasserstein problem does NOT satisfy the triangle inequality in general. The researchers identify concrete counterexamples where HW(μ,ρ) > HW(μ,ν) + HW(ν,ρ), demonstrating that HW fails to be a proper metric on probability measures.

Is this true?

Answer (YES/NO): NO